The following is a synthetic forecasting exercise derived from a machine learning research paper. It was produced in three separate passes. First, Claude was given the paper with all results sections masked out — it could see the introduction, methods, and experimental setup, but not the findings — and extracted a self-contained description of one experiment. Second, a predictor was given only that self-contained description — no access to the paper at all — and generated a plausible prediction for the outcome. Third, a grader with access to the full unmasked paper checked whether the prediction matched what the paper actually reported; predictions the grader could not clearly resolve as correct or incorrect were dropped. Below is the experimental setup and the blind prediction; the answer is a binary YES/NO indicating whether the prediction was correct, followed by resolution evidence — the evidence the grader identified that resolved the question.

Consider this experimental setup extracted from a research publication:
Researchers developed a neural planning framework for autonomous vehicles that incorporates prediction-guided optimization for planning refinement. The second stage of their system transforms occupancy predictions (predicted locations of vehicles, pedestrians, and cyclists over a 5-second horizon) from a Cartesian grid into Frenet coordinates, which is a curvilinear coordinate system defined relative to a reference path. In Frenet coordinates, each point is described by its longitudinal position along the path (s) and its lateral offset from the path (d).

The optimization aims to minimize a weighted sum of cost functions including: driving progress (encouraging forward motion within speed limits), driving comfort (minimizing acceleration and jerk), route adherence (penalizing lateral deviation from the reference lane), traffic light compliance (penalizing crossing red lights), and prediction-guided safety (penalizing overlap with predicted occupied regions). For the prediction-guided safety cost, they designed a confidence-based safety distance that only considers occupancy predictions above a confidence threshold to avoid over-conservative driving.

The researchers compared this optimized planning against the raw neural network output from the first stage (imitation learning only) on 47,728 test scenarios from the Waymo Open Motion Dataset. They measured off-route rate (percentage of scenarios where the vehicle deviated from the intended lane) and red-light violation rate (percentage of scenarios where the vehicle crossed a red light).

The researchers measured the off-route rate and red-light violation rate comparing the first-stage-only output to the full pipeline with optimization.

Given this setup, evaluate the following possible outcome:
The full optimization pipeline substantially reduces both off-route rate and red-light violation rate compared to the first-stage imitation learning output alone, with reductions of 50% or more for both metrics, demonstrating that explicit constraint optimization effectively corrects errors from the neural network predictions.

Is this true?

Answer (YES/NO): NO